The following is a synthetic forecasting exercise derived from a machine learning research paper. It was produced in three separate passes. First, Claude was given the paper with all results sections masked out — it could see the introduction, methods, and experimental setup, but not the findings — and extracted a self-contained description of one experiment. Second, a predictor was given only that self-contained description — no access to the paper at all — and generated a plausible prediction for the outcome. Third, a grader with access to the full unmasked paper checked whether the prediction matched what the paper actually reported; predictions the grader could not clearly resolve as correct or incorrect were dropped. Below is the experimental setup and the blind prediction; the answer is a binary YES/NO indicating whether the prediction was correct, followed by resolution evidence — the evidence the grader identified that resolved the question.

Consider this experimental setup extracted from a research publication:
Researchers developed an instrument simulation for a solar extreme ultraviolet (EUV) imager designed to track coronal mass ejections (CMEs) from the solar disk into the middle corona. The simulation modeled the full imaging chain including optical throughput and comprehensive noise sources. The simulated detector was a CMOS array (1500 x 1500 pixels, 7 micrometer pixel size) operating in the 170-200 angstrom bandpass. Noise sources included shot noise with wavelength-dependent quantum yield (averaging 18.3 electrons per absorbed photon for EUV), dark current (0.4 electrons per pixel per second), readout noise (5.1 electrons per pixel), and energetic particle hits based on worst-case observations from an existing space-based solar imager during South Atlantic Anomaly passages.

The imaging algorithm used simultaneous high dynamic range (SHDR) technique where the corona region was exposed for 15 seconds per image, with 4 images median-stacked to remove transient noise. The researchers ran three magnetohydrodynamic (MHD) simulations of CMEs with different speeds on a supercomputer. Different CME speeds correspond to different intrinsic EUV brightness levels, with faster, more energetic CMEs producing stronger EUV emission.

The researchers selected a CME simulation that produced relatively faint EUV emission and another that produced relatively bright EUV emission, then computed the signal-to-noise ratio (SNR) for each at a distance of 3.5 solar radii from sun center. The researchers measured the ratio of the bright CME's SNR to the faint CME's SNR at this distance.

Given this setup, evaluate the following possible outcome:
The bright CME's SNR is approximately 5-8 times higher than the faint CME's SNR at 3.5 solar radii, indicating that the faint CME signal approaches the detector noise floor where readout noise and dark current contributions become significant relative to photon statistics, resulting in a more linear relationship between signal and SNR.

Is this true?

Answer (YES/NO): NO